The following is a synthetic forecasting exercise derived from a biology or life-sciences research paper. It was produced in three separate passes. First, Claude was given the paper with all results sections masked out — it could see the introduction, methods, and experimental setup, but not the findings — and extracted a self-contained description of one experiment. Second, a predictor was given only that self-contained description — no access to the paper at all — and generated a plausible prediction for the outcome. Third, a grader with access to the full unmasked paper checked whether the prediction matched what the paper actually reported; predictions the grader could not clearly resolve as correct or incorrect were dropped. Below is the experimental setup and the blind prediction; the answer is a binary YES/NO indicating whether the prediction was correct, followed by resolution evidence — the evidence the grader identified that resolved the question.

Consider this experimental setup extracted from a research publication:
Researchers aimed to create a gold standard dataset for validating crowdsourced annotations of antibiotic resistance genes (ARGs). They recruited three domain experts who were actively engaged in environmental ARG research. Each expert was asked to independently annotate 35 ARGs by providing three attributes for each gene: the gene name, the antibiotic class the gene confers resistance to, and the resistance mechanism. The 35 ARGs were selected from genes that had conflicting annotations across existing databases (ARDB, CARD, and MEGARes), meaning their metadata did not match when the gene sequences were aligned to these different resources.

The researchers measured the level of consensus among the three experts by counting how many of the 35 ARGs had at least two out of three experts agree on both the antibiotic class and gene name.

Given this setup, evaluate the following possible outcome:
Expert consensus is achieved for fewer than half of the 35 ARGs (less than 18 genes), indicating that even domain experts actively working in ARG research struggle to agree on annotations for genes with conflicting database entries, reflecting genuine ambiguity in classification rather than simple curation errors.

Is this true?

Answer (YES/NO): NO